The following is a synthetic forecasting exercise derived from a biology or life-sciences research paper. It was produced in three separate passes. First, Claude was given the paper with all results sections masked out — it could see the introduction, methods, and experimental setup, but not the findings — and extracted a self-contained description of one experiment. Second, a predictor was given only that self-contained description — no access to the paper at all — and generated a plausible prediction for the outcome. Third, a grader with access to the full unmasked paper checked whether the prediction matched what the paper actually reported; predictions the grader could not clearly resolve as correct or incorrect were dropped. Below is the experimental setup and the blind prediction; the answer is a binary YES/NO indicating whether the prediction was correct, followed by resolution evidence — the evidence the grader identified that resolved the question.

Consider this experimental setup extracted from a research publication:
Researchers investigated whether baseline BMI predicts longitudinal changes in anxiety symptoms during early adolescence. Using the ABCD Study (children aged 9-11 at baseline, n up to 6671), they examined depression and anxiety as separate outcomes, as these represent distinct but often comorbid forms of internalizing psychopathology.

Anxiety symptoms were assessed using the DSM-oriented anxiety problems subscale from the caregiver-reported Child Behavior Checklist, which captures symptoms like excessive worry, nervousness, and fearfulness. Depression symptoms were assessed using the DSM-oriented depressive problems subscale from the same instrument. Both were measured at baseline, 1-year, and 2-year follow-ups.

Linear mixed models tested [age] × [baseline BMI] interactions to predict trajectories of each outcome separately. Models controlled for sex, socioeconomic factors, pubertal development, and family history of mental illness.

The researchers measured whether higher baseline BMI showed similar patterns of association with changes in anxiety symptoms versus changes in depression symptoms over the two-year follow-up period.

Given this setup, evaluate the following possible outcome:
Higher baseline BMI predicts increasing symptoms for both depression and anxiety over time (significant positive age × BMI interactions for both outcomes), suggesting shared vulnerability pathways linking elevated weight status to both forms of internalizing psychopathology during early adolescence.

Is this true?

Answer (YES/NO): NO